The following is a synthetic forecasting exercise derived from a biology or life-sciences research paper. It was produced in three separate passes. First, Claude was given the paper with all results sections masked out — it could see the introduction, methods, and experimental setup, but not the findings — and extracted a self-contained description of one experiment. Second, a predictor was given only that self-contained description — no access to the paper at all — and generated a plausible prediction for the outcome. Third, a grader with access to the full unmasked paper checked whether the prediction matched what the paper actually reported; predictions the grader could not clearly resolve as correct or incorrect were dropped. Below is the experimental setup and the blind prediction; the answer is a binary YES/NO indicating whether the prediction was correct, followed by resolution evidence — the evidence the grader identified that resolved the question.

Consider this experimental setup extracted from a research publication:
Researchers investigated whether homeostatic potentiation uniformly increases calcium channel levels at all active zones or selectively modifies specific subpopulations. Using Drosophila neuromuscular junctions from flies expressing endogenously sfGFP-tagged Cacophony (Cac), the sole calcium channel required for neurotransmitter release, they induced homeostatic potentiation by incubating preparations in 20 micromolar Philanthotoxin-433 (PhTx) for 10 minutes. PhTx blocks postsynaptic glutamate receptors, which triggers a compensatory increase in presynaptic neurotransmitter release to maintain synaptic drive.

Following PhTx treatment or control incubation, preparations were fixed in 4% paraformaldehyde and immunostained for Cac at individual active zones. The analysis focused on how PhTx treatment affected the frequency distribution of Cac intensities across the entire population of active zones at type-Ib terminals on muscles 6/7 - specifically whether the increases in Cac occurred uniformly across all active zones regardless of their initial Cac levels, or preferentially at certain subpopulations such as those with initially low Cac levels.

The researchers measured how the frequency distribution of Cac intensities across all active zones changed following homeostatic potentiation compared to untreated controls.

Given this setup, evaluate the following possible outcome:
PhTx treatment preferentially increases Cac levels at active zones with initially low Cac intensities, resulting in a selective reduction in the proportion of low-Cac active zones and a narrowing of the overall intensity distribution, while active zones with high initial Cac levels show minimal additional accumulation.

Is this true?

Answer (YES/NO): NO